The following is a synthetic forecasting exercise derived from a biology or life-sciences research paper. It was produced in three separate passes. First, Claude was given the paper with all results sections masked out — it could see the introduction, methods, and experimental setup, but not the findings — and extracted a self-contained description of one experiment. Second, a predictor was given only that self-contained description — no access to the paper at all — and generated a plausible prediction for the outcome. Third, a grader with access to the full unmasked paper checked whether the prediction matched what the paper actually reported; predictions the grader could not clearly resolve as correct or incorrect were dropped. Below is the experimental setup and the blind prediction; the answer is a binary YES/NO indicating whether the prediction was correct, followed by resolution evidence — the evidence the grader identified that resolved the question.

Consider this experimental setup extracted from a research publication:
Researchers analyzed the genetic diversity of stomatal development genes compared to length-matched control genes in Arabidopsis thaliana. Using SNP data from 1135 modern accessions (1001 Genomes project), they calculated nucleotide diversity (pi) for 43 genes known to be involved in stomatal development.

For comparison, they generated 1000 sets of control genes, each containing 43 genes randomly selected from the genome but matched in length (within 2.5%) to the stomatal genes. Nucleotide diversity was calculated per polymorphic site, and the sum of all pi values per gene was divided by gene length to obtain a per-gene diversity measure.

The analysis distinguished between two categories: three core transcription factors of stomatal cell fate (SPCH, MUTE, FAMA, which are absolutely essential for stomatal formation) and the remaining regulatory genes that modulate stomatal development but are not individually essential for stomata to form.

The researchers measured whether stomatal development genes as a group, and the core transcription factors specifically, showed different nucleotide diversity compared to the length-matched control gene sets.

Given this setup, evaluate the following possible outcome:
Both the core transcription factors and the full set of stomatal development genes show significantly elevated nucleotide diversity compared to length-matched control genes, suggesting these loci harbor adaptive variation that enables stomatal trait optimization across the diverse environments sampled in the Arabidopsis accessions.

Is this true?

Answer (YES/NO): NO